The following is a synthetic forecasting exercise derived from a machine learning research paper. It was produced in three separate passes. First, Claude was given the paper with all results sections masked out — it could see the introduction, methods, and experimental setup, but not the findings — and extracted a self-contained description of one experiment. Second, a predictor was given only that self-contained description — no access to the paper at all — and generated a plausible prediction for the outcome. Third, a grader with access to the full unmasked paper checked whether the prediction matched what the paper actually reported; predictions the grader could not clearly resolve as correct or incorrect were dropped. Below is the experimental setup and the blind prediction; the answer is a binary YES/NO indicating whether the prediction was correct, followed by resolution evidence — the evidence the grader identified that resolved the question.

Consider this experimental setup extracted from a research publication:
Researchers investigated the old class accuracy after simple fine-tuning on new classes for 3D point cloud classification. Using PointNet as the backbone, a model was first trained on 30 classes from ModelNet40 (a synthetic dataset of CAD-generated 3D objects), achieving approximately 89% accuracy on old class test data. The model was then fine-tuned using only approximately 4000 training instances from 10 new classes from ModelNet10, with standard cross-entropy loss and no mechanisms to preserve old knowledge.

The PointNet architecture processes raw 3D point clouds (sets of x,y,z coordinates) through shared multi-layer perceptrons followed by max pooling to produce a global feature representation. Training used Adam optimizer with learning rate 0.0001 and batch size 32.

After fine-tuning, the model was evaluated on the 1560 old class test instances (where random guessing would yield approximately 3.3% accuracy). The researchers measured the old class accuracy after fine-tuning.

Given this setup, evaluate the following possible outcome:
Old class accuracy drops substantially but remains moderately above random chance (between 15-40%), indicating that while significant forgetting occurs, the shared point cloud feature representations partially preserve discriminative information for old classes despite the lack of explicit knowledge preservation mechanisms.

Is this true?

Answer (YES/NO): NO